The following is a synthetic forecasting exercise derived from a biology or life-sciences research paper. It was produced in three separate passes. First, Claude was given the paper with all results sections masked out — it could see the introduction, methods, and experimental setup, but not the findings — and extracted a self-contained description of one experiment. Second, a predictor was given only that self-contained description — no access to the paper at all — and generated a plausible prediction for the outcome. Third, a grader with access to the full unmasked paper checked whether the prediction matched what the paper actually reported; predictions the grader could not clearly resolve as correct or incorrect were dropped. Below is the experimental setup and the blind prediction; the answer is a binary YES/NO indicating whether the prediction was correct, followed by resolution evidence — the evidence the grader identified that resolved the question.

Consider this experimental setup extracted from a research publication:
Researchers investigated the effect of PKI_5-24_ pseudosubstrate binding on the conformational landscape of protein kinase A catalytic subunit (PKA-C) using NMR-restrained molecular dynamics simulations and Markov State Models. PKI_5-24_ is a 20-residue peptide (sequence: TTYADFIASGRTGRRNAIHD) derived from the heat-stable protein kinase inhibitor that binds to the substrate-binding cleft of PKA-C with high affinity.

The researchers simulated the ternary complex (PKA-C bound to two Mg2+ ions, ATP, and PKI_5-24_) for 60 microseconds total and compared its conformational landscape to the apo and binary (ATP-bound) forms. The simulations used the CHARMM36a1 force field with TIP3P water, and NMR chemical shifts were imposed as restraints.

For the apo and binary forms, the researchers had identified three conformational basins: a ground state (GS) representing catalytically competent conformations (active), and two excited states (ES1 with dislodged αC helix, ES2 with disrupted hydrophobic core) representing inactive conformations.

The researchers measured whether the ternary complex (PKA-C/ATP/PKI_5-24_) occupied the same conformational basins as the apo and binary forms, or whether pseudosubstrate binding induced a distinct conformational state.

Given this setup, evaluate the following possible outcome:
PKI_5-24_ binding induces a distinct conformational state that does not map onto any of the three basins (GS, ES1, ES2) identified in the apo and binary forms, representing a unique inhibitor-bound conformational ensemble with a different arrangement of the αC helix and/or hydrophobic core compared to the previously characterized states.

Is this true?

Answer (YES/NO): NO